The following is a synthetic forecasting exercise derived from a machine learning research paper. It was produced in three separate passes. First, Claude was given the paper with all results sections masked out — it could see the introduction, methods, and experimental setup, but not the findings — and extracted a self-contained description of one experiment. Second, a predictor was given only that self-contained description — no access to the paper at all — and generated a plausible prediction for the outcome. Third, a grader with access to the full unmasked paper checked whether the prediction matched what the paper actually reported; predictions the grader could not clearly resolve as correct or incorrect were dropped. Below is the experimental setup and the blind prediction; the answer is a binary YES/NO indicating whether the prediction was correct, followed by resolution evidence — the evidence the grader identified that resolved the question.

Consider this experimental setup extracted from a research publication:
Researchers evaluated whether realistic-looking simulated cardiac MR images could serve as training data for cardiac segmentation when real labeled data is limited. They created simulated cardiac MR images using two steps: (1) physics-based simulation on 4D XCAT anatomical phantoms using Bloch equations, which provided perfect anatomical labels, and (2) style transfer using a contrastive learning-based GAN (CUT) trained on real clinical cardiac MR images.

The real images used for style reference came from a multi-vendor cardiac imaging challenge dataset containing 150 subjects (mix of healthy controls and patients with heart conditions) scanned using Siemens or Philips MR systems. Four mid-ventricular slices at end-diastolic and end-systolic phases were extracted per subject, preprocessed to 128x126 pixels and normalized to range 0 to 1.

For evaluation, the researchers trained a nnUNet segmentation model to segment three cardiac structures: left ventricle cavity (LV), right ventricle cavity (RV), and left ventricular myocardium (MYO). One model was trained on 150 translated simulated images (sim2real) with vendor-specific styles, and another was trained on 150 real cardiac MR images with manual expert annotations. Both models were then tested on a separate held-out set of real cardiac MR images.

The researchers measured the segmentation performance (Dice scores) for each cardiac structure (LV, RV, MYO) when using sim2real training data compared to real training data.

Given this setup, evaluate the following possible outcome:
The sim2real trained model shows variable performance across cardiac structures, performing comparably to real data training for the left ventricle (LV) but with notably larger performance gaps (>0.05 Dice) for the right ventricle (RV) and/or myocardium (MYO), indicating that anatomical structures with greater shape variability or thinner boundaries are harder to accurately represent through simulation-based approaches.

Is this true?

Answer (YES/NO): NO